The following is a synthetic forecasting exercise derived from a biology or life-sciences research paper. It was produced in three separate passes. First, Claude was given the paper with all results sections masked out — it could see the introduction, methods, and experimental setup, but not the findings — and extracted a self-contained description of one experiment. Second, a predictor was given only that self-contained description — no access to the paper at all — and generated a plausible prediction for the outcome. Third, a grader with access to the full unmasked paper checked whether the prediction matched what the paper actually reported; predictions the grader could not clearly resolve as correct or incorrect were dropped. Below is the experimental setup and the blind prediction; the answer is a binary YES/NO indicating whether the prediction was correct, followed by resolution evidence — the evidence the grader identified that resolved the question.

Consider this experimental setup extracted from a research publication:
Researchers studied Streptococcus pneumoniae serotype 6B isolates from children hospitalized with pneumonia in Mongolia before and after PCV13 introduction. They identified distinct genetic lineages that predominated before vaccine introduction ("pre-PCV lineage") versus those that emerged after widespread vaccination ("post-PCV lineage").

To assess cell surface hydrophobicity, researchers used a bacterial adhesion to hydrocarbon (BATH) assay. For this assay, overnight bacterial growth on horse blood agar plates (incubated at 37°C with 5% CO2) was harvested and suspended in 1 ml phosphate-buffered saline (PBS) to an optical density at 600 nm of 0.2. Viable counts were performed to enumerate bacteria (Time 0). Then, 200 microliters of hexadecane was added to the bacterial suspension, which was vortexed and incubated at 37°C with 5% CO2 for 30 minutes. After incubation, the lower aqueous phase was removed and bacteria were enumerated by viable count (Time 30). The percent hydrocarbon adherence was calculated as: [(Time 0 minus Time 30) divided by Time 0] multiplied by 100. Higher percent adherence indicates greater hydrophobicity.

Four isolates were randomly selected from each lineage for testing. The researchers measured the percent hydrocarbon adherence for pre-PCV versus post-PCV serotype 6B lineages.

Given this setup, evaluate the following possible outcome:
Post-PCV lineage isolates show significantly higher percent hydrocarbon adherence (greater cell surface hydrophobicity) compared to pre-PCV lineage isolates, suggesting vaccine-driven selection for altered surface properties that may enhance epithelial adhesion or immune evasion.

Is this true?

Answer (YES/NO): YES